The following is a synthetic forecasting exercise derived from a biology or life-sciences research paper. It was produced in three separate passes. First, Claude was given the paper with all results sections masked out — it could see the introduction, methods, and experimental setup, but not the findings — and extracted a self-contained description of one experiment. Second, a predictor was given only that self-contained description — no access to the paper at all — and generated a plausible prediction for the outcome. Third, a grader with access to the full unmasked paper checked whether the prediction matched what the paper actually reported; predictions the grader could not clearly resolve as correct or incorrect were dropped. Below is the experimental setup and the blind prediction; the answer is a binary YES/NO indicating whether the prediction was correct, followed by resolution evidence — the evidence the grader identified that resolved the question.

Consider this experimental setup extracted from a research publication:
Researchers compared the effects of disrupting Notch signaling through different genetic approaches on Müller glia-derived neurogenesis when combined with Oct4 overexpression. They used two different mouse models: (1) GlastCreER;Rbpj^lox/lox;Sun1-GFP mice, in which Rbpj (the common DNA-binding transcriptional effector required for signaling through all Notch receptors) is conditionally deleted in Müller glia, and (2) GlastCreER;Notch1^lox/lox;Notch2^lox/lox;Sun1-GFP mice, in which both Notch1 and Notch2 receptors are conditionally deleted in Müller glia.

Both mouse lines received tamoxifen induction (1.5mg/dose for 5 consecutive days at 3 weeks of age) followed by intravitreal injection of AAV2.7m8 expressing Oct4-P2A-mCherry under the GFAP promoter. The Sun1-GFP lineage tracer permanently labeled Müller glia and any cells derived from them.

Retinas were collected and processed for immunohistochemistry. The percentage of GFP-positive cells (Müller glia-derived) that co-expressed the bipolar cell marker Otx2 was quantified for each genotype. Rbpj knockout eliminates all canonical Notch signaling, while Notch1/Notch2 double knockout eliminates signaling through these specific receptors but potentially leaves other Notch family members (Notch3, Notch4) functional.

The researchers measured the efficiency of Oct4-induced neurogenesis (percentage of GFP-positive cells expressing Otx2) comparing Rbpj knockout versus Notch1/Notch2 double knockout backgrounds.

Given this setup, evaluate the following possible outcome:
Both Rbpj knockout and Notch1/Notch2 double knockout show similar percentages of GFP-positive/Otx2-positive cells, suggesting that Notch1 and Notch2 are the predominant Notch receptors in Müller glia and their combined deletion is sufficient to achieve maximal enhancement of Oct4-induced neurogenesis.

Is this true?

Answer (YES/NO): NO